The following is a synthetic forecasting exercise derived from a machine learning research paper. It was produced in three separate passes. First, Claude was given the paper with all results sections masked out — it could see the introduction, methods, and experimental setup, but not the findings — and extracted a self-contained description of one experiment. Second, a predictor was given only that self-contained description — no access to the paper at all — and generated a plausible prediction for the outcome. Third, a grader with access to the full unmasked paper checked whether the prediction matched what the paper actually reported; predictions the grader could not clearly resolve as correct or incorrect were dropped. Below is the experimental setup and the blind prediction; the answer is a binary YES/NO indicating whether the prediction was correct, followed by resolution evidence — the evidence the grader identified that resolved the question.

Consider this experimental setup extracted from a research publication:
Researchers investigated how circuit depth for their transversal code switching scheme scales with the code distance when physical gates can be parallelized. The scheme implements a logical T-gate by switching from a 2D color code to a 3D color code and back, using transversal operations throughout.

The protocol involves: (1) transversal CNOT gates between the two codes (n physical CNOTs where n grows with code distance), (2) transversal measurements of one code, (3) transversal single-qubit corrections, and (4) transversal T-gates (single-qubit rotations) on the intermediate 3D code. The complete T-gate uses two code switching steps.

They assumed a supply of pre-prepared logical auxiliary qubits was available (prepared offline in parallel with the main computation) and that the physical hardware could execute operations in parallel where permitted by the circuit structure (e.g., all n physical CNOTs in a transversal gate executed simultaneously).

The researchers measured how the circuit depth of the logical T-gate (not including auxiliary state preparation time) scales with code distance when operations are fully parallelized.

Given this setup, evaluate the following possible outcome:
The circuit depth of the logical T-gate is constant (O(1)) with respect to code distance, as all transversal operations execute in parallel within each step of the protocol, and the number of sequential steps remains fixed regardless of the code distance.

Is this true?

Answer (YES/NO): YES